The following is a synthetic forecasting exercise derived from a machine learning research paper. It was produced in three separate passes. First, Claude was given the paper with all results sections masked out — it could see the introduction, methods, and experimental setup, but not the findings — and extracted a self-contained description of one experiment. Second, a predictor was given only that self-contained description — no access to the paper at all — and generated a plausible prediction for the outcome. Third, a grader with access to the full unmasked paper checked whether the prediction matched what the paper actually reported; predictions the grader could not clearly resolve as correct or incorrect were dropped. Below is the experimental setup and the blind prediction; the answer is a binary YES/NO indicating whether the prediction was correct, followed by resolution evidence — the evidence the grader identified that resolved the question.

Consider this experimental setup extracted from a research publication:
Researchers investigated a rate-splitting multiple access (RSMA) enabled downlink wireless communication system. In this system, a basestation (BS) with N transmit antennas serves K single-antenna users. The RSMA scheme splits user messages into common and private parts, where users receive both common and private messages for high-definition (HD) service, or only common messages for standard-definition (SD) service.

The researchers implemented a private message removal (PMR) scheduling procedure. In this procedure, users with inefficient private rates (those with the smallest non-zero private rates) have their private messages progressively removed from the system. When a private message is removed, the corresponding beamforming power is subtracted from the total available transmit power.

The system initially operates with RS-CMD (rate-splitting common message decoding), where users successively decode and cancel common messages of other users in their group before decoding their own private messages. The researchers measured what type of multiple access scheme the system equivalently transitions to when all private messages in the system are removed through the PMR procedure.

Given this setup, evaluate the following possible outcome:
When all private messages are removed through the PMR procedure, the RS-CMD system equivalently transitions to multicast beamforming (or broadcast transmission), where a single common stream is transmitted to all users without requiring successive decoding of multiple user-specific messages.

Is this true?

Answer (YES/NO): NO